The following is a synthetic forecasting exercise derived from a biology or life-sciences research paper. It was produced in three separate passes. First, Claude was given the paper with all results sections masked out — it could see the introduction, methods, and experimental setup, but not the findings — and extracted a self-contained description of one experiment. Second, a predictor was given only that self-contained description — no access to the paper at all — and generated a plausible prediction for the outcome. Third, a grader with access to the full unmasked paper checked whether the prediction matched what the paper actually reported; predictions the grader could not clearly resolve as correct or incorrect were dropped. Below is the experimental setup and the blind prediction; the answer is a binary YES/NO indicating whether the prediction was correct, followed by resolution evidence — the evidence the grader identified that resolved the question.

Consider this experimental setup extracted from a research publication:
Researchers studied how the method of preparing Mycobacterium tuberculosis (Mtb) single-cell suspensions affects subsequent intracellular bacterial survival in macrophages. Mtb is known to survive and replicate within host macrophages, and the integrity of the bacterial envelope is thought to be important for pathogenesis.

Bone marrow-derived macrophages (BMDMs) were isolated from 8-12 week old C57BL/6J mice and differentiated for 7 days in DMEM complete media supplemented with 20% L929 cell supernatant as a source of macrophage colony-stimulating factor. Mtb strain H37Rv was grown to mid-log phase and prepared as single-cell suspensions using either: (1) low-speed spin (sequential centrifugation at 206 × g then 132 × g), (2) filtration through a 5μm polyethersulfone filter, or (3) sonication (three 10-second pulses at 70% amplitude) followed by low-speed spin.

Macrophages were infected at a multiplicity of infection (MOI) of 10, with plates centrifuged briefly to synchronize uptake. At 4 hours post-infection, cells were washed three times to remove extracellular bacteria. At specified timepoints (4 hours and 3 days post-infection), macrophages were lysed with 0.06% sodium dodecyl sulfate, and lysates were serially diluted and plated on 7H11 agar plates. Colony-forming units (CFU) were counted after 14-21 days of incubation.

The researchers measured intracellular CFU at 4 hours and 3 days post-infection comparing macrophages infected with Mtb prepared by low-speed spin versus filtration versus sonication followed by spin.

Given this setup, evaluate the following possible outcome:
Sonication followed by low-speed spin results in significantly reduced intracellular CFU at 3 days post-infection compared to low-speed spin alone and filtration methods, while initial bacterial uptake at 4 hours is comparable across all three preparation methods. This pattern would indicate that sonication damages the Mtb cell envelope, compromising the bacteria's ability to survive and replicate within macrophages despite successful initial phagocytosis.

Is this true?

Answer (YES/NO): NO